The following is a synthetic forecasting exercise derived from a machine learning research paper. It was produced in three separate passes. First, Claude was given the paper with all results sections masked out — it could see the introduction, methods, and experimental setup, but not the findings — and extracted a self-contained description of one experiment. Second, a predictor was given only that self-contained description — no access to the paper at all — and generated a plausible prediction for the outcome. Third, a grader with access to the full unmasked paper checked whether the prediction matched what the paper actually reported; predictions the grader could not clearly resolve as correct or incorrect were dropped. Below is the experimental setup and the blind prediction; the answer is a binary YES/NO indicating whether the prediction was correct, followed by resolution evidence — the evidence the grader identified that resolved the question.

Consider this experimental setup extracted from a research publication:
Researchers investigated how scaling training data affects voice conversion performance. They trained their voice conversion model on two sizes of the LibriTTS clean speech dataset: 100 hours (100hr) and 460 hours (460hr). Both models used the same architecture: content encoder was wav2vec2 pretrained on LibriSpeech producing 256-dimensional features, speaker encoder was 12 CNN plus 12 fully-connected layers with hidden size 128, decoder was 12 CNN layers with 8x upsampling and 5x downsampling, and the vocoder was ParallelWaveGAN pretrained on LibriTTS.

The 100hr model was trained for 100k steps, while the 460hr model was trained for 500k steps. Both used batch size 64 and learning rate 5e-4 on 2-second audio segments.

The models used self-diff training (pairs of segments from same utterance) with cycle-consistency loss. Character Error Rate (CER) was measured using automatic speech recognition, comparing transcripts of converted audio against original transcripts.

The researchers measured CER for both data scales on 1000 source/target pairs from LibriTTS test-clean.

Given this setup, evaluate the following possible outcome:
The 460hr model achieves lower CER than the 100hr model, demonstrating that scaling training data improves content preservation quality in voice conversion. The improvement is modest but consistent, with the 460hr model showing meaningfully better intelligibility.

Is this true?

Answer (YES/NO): YES